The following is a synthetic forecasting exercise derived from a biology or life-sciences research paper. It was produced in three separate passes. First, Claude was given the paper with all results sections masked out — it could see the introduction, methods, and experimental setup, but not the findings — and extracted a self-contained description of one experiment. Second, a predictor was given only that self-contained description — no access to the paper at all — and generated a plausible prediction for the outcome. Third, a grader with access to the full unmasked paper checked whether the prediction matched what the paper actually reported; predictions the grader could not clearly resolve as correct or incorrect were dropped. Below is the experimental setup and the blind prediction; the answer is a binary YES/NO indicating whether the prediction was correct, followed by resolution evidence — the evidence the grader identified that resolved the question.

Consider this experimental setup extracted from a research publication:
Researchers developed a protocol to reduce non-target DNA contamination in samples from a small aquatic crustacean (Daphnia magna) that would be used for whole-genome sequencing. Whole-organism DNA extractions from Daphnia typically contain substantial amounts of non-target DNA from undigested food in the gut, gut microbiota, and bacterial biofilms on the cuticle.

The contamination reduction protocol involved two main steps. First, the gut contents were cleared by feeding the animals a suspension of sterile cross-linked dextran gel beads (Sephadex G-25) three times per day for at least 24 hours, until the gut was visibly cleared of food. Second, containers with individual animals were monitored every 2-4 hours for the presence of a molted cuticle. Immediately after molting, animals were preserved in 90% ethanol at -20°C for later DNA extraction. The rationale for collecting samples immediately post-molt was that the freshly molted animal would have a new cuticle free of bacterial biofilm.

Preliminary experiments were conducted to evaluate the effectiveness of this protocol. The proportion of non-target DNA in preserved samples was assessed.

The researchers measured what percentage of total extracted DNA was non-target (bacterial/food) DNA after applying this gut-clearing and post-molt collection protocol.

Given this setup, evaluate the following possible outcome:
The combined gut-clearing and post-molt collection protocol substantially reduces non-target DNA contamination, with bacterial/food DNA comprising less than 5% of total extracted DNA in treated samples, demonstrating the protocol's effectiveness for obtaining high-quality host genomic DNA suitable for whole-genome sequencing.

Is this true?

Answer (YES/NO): YES